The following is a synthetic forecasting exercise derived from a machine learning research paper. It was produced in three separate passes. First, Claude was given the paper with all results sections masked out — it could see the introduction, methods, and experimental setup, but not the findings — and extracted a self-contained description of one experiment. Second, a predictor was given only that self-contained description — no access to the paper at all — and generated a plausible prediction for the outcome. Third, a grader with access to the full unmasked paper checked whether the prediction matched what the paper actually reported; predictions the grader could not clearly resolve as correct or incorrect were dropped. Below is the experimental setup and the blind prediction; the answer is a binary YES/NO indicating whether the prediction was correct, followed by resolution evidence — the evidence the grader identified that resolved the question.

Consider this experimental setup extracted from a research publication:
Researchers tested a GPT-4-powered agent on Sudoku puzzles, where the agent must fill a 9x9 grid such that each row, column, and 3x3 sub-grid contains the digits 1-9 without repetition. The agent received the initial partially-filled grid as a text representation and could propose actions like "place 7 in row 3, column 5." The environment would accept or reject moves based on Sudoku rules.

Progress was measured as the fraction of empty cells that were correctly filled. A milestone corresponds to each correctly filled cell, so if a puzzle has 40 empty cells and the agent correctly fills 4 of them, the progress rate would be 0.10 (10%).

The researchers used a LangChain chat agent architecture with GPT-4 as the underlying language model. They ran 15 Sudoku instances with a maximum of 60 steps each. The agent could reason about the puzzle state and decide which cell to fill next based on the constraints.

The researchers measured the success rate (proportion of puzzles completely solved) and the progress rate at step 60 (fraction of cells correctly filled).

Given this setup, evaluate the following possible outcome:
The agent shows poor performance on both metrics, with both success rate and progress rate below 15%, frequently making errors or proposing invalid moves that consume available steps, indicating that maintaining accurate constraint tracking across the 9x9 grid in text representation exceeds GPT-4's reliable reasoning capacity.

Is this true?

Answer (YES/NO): YES